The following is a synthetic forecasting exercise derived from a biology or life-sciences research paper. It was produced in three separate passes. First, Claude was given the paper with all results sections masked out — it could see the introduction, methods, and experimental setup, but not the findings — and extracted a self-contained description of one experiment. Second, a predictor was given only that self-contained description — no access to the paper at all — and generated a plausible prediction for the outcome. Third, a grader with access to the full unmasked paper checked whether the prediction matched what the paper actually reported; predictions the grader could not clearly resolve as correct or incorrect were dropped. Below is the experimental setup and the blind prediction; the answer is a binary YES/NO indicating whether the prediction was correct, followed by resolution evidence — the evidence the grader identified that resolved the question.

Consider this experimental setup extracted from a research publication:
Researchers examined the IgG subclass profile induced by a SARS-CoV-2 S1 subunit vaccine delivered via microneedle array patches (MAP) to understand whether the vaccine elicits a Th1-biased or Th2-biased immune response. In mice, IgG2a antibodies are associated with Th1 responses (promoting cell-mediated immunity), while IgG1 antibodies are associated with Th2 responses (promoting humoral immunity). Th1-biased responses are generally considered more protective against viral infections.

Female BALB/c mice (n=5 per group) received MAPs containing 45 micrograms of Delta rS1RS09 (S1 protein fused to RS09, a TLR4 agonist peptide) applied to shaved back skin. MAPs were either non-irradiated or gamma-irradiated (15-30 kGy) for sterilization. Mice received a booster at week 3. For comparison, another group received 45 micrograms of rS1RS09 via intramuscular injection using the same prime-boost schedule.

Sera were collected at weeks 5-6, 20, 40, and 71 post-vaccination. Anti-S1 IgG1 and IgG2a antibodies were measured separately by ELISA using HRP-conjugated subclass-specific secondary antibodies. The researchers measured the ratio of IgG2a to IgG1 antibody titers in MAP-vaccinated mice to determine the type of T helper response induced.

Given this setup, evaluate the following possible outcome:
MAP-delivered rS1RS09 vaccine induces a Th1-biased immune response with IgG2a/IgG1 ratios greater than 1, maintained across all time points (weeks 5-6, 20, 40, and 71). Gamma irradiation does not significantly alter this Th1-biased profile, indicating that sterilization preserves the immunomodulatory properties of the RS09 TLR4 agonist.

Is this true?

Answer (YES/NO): NO